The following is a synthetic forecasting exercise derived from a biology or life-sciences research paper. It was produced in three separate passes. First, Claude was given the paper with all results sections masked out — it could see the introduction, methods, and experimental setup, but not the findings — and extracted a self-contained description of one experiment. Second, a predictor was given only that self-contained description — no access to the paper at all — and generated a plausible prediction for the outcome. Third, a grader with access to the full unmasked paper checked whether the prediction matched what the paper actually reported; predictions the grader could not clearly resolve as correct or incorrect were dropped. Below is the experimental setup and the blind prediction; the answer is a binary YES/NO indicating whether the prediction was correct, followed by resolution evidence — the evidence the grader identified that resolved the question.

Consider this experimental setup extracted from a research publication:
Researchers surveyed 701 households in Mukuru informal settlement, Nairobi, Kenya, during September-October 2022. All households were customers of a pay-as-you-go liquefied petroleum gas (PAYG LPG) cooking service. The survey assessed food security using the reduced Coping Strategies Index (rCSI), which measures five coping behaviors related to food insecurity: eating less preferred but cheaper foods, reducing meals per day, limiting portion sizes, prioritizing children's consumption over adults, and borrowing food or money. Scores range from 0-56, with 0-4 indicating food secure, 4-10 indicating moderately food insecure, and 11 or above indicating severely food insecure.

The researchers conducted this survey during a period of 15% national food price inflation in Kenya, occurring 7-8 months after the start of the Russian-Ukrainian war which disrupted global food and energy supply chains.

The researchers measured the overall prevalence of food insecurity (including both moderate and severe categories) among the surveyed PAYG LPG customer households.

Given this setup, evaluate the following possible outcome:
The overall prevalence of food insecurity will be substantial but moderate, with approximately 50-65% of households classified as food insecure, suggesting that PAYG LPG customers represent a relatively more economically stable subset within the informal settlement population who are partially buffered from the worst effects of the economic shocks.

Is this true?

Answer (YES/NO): YES